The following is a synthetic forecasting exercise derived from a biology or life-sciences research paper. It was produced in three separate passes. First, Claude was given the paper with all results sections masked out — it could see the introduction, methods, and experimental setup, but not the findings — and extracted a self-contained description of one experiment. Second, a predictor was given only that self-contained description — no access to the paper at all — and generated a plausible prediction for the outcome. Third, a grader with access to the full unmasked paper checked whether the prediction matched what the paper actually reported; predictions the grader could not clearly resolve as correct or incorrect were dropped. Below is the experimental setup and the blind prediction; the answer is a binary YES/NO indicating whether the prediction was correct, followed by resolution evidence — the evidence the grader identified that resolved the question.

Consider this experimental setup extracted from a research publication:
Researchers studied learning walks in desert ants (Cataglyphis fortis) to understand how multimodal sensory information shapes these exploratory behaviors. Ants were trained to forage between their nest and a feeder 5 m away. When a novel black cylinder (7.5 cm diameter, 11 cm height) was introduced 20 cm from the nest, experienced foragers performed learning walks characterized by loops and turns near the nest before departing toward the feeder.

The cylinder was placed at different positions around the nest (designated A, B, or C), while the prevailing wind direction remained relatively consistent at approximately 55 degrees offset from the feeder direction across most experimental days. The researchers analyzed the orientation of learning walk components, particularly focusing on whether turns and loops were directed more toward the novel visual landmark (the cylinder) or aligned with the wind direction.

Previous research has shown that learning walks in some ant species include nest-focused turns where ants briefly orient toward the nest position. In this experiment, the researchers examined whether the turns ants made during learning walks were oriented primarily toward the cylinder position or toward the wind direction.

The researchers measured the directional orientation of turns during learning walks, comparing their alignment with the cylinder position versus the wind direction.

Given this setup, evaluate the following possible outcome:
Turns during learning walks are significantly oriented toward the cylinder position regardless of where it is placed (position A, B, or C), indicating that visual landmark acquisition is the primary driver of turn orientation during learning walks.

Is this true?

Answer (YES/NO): NO